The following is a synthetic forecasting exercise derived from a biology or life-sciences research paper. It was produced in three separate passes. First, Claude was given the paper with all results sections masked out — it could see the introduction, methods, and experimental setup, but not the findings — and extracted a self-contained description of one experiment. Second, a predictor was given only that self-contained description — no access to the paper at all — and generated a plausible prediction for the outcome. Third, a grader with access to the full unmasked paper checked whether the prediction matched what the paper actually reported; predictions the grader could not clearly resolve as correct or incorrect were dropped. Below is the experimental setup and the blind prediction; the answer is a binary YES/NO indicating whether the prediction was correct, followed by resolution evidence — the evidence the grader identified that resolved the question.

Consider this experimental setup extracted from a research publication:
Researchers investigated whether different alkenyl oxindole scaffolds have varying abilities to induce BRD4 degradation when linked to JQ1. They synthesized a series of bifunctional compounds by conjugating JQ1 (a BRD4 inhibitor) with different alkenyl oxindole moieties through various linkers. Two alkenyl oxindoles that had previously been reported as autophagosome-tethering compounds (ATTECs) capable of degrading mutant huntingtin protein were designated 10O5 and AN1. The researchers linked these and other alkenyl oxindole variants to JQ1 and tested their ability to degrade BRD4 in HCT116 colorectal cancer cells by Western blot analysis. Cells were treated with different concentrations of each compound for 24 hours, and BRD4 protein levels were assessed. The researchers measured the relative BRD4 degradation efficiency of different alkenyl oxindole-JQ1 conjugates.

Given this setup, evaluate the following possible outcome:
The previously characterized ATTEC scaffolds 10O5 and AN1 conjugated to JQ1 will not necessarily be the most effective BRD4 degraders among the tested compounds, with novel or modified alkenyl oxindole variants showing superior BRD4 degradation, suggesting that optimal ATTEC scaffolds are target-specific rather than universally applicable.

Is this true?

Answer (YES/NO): NO